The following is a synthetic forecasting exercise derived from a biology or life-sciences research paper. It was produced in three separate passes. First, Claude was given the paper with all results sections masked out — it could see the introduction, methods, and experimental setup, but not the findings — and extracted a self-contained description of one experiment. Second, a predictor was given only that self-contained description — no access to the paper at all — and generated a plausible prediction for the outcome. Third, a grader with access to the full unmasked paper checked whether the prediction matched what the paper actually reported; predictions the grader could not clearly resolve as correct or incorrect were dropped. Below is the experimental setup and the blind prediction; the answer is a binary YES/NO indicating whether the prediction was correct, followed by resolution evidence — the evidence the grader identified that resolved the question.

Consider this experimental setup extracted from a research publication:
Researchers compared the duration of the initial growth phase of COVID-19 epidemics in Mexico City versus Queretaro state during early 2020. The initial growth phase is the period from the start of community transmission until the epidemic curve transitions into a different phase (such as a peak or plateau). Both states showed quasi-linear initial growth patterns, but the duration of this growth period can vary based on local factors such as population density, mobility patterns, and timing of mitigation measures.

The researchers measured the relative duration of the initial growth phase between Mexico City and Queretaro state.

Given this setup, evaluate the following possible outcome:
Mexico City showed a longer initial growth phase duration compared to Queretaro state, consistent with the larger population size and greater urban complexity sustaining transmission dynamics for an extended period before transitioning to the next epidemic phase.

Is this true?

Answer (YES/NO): YES